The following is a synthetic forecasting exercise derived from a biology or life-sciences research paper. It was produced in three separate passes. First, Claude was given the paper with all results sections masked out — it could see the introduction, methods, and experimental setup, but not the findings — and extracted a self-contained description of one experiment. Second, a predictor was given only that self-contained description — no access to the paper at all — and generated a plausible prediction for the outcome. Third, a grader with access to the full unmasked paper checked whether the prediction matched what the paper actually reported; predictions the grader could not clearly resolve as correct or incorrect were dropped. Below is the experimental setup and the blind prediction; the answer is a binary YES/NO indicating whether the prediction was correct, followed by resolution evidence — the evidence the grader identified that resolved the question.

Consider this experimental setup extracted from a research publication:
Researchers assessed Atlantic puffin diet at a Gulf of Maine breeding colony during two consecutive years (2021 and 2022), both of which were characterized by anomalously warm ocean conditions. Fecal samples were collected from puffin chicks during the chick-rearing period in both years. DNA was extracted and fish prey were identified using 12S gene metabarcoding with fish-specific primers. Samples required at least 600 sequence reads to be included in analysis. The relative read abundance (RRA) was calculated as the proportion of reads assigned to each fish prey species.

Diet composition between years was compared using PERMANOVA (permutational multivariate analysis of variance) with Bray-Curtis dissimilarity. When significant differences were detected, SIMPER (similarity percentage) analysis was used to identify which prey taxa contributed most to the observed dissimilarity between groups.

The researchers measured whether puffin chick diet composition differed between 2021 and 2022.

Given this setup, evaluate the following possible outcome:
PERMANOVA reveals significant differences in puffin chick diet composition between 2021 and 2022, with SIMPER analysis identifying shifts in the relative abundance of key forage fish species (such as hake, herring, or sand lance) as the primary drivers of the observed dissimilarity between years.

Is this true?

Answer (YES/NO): YES